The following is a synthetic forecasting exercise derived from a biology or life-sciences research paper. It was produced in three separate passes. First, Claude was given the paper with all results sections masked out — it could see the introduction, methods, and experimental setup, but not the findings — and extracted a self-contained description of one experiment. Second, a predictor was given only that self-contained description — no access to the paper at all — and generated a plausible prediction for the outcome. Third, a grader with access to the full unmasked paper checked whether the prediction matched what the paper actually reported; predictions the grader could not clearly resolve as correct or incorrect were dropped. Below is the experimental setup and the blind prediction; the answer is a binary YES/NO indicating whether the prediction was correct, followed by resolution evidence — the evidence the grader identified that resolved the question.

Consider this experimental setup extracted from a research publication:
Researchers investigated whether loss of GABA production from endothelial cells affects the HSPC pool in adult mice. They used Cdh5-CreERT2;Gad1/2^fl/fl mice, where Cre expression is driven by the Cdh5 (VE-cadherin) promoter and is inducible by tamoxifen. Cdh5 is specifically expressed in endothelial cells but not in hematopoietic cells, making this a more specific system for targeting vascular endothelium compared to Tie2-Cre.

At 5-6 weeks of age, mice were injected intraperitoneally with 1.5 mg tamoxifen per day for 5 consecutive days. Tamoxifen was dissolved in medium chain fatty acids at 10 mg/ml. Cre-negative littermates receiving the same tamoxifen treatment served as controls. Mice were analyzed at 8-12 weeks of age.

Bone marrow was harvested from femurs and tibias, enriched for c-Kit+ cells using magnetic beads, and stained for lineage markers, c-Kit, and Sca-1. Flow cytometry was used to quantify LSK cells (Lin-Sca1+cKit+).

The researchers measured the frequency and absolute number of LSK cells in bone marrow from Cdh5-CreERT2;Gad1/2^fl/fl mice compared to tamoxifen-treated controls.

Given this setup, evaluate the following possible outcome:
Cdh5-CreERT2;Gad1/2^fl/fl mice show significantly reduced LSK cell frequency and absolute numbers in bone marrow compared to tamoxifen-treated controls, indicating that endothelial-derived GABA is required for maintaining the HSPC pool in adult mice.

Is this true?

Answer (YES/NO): YES